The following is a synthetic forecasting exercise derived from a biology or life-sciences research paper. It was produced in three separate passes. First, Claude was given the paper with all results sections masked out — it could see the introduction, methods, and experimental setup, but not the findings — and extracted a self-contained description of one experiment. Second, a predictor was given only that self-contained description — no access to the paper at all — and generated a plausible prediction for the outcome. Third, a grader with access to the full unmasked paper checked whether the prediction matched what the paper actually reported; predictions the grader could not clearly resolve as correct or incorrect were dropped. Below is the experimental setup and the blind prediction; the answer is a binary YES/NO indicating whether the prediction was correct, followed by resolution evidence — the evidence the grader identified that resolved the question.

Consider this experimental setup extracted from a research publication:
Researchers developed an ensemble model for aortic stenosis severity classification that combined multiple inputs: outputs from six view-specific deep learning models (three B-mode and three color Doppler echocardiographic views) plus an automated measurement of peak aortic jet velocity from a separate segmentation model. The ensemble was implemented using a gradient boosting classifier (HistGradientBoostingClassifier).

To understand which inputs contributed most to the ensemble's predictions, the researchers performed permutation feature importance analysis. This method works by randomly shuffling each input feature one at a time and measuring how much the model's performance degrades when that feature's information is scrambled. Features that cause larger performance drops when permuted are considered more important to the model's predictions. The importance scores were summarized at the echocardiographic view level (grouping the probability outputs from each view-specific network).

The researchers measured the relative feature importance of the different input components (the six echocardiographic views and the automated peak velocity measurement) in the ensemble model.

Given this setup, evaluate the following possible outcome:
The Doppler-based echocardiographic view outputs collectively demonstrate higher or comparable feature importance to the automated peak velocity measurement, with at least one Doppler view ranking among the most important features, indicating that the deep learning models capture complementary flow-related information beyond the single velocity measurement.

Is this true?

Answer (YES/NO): NO